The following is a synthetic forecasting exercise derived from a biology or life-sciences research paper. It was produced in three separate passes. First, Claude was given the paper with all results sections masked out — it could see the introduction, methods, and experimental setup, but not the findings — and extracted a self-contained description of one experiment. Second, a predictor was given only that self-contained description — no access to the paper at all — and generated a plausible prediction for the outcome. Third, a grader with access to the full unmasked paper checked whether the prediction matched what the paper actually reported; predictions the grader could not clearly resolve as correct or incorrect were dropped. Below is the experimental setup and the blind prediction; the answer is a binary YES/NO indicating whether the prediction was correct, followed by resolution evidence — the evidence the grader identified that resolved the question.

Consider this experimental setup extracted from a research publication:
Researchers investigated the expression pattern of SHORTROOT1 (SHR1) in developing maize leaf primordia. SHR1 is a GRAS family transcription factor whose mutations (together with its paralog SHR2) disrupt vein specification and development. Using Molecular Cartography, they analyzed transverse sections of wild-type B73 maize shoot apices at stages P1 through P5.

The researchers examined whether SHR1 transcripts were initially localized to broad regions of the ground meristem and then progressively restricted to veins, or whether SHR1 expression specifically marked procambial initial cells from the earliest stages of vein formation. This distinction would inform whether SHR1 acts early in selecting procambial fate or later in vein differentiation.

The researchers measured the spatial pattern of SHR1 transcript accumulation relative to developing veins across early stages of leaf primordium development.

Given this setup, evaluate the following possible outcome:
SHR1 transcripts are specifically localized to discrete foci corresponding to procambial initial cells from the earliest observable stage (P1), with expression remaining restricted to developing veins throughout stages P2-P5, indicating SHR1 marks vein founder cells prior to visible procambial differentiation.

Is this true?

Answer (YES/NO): NO